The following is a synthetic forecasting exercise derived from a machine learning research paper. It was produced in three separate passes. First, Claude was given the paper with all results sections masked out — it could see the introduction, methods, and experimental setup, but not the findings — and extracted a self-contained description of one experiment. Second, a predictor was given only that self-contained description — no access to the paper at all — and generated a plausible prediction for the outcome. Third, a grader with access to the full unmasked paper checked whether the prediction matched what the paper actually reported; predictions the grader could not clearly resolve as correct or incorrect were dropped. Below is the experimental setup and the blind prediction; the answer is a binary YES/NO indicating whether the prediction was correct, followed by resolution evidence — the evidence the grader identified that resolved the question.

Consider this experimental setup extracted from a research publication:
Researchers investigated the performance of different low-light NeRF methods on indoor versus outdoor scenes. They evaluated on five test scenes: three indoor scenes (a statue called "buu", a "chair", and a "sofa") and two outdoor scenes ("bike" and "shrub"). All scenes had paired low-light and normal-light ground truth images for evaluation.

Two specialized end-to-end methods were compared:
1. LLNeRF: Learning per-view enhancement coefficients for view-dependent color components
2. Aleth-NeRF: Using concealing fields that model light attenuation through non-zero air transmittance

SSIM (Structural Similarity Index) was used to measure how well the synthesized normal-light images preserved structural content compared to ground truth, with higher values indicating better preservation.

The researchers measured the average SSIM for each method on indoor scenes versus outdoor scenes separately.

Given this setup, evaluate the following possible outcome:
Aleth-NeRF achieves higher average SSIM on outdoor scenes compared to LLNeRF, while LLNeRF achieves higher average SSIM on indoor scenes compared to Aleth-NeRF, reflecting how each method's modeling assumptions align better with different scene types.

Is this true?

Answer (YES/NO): NO